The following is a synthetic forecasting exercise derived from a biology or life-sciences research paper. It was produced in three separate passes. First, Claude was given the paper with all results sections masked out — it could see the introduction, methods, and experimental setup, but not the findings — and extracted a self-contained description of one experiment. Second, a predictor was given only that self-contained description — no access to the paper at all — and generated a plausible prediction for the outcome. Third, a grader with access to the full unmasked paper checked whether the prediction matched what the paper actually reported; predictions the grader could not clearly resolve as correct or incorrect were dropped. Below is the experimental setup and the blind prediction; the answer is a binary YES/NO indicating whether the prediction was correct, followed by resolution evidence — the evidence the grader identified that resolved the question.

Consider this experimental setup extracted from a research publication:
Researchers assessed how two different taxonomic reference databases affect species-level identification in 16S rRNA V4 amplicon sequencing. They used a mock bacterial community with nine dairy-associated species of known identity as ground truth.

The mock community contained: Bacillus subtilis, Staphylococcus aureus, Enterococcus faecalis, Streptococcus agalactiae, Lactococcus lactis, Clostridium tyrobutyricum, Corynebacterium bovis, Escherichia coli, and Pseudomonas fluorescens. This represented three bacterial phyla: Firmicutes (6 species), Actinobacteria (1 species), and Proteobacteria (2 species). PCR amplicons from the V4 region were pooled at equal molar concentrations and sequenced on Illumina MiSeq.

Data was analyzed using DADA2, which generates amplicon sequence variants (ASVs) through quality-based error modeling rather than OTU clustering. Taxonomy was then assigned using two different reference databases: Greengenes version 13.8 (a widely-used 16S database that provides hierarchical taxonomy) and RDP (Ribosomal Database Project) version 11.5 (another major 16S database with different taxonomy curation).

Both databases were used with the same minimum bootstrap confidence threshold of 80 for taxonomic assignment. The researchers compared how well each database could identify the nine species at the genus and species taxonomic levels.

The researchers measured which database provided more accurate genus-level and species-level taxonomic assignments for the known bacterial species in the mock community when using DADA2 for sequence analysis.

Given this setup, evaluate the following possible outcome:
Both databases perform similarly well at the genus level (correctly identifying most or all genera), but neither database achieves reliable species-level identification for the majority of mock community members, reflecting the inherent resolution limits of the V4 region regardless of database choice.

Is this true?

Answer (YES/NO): NO